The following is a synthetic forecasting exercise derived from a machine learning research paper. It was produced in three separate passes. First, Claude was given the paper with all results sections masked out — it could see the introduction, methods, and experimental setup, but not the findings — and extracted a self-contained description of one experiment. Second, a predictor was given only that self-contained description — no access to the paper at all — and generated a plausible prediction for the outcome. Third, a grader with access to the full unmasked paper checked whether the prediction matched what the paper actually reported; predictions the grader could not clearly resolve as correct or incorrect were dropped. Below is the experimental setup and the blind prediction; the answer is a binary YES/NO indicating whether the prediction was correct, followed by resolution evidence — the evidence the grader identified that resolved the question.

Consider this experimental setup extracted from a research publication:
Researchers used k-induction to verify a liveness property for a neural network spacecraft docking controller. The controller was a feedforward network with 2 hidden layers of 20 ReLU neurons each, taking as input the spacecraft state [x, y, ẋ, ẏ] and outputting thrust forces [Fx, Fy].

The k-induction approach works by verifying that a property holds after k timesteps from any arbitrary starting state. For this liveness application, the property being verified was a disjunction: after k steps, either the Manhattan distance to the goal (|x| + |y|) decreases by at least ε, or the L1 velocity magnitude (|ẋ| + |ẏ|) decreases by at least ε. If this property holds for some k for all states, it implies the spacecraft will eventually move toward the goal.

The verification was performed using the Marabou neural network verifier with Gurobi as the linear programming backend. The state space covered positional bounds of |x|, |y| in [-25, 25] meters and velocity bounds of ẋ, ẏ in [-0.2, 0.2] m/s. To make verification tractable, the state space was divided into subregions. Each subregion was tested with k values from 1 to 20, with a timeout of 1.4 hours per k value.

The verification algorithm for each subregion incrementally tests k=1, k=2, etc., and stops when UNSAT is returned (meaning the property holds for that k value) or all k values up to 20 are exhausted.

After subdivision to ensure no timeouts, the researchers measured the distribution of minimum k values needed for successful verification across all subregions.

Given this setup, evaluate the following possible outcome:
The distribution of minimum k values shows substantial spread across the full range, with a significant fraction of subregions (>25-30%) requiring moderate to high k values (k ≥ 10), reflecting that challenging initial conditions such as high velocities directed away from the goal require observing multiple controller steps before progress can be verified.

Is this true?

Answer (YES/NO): NO